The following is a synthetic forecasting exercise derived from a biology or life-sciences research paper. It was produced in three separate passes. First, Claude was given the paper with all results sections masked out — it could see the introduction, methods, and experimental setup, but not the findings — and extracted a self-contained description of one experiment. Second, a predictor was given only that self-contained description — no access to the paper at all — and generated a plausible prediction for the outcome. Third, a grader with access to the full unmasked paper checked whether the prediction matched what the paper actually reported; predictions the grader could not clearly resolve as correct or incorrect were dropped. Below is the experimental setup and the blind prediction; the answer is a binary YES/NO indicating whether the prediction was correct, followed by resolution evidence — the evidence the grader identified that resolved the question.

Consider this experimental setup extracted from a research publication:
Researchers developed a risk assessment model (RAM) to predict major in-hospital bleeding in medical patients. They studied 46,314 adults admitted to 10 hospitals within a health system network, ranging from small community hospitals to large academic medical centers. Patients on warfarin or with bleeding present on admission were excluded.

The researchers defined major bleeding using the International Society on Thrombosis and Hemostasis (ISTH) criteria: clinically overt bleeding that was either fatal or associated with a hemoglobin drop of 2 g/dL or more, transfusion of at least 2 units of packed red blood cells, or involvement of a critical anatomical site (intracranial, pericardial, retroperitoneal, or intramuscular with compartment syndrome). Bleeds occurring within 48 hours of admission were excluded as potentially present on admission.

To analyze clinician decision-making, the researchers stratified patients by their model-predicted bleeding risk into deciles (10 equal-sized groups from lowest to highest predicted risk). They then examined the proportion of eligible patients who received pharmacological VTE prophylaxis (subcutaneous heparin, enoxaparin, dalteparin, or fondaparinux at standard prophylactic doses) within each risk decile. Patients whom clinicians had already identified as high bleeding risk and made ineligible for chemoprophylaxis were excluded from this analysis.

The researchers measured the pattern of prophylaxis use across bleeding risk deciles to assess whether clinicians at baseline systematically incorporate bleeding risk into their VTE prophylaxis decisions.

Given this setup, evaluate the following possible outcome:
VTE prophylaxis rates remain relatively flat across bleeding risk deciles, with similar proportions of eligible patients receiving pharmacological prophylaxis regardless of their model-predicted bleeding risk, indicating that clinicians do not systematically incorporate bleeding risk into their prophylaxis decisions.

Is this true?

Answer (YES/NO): NO